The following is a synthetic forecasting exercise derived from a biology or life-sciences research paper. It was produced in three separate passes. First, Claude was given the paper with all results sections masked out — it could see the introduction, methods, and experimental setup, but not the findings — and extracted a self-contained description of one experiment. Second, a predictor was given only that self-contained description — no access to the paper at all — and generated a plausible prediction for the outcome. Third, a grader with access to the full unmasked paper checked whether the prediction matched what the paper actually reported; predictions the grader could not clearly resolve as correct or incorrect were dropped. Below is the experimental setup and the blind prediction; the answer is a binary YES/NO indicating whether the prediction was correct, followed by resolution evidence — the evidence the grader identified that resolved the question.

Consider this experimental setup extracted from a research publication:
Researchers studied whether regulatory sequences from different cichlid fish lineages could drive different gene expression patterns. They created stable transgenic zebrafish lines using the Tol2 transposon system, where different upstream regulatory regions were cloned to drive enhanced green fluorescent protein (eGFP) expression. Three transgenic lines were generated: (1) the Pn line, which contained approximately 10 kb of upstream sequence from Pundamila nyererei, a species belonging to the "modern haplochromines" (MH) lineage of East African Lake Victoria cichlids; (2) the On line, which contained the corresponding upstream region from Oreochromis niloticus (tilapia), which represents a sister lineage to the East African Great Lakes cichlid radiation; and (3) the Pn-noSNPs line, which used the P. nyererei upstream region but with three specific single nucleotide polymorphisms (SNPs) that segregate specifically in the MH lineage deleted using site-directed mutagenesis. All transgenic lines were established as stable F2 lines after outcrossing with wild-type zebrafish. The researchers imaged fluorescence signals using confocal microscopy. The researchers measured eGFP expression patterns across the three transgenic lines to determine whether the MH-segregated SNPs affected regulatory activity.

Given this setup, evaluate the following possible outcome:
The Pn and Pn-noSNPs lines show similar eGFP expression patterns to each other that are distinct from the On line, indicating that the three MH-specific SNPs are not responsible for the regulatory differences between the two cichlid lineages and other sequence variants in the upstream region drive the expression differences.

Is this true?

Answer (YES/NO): NO